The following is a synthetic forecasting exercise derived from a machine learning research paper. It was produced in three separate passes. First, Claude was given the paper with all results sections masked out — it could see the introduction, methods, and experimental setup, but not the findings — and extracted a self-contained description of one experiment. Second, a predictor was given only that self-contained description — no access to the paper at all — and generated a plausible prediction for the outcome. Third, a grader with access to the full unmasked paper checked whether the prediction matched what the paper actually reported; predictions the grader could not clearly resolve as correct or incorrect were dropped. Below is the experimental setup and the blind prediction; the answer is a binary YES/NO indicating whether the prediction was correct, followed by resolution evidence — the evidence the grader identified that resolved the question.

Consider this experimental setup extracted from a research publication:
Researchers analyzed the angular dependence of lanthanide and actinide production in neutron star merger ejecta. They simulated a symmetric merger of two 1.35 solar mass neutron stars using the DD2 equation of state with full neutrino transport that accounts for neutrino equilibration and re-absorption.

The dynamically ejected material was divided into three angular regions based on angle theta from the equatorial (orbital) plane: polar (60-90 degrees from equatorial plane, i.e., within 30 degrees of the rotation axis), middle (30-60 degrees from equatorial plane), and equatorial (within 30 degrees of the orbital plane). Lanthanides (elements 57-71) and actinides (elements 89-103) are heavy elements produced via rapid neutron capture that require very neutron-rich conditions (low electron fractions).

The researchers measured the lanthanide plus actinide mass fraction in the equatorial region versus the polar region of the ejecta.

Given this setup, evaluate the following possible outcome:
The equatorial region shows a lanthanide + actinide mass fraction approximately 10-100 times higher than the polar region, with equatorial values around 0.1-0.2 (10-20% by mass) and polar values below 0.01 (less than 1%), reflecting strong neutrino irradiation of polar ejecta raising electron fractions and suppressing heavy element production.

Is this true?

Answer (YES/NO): NO